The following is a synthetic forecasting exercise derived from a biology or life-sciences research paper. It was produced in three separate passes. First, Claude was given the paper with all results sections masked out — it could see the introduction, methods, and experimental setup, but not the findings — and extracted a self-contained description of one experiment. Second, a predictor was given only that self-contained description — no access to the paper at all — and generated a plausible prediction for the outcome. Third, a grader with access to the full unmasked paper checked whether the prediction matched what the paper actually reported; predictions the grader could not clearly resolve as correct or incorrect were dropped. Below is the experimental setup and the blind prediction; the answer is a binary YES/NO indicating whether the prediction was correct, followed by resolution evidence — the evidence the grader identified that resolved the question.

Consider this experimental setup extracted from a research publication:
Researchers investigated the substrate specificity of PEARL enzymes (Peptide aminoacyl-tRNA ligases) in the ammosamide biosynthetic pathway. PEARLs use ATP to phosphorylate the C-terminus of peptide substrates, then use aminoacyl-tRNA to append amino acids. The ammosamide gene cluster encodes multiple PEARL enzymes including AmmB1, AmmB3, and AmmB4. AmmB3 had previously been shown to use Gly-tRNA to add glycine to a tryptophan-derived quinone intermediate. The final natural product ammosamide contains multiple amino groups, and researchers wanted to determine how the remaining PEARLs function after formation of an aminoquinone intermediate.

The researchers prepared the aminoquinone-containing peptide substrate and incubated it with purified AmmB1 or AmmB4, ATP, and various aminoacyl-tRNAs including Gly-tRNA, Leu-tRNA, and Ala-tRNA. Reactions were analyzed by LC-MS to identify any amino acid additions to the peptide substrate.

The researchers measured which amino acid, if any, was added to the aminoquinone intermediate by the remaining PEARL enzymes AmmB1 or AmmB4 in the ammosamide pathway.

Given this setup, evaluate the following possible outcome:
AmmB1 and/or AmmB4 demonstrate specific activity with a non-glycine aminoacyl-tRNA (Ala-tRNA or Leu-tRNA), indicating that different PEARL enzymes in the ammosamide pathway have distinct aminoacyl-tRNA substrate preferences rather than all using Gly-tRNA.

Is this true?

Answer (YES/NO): YES